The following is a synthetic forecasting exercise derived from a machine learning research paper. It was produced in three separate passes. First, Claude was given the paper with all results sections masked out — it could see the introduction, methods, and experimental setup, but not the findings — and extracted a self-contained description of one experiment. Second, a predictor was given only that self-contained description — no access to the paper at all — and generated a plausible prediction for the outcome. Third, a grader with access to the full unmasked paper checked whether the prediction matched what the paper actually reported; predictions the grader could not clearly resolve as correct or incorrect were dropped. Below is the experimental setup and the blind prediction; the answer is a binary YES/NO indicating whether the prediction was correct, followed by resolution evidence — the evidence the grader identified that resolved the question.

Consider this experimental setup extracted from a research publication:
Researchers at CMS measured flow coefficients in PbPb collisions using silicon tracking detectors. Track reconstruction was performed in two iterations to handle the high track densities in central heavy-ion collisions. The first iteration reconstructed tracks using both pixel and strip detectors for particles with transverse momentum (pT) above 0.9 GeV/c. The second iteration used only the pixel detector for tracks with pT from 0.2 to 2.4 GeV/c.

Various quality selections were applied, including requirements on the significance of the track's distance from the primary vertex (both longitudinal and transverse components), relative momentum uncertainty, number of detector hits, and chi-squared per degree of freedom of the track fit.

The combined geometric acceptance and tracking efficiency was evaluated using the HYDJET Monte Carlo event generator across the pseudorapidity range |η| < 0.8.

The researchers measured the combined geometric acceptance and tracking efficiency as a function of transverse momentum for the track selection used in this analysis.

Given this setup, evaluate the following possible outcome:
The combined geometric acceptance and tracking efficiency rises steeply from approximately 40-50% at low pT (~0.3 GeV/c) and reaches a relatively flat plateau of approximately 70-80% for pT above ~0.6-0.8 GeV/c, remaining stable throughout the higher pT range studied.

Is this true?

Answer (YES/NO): NO